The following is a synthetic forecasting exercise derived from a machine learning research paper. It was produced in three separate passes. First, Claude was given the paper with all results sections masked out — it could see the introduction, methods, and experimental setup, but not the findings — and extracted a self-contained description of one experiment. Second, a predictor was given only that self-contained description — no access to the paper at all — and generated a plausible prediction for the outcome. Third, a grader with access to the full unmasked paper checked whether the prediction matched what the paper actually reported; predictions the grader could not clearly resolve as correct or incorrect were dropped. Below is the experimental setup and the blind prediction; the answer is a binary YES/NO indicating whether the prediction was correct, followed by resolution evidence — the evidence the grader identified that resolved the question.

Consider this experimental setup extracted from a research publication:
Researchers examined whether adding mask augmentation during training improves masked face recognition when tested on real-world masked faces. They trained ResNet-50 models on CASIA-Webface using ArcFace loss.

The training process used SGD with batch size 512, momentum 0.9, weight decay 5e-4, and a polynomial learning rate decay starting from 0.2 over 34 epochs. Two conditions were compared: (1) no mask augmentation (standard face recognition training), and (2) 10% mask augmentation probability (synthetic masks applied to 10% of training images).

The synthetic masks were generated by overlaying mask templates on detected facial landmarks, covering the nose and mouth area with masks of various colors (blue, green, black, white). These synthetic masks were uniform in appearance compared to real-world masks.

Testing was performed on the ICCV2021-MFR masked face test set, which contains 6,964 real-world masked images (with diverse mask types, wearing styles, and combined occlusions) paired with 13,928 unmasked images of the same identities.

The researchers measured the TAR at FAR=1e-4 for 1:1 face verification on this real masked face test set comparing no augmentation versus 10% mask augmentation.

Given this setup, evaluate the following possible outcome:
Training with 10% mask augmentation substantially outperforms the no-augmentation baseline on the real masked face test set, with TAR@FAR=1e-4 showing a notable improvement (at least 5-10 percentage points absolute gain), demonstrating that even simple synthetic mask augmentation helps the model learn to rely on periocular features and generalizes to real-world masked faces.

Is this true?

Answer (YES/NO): YES